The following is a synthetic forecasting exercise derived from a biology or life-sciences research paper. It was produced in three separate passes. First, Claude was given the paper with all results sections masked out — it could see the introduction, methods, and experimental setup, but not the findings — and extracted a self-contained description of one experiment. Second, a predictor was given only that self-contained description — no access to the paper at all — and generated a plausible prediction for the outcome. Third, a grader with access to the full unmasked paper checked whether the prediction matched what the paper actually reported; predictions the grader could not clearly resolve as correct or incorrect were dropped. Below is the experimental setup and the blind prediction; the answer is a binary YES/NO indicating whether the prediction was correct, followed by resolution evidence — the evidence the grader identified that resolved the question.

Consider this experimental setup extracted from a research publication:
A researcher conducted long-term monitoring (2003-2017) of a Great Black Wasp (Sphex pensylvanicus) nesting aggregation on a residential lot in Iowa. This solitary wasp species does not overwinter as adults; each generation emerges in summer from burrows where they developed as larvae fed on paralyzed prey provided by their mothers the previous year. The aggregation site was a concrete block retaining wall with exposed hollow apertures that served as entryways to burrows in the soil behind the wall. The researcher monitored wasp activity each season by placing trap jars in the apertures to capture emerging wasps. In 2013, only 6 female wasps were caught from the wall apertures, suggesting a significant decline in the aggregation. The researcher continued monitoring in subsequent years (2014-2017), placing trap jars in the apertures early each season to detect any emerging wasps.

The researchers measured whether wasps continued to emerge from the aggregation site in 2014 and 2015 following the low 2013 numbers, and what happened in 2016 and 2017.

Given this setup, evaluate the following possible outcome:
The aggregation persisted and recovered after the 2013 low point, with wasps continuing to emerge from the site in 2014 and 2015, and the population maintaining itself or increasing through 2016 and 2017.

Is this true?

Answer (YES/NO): NO